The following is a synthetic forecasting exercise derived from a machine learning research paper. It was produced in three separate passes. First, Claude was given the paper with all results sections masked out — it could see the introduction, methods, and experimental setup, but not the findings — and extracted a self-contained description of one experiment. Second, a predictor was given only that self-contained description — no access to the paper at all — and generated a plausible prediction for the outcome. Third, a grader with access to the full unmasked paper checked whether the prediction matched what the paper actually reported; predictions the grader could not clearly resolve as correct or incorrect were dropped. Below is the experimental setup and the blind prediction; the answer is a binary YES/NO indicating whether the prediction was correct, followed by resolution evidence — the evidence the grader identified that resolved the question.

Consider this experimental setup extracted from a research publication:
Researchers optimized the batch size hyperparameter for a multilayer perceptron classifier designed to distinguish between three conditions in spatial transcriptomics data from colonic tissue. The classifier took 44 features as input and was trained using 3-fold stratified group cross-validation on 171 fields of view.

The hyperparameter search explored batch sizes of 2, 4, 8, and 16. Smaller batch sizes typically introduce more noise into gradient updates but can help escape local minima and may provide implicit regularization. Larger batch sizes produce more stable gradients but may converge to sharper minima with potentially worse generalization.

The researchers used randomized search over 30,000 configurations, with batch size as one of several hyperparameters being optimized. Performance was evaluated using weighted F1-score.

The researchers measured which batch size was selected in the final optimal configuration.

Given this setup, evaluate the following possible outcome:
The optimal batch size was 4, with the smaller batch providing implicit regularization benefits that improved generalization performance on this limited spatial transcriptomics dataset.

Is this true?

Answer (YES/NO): YES